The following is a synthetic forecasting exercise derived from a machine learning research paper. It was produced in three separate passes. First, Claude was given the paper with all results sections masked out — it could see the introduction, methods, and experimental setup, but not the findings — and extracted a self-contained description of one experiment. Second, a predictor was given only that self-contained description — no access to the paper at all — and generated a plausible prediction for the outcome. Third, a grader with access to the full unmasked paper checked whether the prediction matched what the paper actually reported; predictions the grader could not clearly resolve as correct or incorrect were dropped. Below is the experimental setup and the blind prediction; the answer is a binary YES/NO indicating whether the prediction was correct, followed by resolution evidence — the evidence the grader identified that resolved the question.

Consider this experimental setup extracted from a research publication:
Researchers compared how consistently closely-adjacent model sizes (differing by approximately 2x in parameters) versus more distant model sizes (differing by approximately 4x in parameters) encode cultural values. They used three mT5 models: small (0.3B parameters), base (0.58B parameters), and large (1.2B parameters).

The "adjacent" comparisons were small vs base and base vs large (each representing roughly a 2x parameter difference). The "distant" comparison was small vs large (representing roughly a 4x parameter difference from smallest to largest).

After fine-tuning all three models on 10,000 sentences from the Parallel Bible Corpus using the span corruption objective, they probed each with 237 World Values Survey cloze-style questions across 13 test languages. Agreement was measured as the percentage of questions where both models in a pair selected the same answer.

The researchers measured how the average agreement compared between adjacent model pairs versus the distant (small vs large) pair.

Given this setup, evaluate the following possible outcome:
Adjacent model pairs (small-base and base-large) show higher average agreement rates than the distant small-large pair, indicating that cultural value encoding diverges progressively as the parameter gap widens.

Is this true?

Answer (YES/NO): YES